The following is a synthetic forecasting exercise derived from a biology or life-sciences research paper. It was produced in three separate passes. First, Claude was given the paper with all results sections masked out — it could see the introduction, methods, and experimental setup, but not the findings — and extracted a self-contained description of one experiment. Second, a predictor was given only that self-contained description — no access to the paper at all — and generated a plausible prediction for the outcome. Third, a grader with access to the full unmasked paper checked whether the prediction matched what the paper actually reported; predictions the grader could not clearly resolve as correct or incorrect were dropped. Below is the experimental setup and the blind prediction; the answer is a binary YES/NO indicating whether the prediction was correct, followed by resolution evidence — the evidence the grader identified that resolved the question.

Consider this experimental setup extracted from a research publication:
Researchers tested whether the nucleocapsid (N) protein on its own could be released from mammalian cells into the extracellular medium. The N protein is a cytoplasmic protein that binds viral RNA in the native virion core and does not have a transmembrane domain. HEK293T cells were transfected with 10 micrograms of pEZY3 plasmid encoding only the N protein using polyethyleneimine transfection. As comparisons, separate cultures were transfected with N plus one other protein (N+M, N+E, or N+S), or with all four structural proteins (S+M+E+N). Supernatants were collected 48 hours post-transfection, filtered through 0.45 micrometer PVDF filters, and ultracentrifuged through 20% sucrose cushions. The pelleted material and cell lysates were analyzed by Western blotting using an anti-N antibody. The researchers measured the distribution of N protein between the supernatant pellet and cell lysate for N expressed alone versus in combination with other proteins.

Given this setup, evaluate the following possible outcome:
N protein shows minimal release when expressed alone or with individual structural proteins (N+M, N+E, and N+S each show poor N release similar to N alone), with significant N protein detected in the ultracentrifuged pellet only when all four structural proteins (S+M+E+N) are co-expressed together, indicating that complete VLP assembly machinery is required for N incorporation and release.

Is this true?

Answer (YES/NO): NO